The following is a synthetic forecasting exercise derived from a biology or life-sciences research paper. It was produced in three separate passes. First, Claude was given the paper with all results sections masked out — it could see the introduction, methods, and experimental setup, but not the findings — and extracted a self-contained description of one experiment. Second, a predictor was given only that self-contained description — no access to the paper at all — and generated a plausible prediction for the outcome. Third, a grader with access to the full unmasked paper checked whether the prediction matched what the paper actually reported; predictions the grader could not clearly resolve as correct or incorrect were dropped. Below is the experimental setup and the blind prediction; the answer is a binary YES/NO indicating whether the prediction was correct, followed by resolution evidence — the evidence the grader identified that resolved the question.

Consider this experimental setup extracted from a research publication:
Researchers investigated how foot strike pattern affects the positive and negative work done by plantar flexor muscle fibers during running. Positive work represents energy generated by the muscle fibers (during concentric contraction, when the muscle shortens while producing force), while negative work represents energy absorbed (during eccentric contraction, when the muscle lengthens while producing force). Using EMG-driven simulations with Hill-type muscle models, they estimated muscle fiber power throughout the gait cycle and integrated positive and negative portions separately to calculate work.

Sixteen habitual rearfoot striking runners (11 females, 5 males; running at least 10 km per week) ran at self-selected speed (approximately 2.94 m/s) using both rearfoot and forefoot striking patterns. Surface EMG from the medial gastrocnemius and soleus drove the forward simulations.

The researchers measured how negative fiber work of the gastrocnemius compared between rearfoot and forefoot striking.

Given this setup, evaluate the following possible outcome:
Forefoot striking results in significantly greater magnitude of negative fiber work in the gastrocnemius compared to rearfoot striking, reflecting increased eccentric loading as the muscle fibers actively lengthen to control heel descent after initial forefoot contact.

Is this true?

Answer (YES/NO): YES